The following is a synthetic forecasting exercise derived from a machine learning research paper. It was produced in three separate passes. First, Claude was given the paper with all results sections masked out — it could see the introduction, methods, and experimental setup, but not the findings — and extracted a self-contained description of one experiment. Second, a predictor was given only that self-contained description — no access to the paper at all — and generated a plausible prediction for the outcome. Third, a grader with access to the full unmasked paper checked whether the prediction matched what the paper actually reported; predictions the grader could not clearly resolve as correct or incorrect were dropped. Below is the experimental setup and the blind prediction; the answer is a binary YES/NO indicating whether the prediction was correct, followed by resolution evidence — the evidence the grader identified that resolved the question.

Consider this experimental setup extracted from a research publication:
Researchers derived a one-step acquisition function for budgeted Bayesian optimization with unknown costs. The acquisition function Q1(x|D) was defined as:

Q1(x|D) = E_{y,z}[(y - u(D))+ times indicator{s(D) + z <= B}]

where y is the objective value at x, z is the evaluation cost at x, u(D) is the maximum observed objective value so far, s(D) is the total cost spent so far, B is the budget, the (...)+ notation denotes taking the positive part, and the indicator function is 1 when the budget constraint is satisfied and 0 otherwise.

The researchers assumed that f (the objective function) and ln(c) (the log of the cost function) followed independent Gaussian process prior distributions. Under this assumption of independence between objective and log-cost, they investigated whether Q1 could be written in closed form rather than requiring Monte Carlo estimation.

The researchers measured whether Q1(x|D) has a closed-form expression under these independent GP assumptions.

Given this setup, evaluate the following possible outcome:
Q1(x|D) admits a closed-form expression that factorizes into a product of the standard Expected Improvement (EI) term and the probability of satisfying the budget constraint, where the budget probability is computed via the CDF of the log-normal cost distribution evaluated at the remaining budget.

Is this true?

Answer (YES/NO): YES